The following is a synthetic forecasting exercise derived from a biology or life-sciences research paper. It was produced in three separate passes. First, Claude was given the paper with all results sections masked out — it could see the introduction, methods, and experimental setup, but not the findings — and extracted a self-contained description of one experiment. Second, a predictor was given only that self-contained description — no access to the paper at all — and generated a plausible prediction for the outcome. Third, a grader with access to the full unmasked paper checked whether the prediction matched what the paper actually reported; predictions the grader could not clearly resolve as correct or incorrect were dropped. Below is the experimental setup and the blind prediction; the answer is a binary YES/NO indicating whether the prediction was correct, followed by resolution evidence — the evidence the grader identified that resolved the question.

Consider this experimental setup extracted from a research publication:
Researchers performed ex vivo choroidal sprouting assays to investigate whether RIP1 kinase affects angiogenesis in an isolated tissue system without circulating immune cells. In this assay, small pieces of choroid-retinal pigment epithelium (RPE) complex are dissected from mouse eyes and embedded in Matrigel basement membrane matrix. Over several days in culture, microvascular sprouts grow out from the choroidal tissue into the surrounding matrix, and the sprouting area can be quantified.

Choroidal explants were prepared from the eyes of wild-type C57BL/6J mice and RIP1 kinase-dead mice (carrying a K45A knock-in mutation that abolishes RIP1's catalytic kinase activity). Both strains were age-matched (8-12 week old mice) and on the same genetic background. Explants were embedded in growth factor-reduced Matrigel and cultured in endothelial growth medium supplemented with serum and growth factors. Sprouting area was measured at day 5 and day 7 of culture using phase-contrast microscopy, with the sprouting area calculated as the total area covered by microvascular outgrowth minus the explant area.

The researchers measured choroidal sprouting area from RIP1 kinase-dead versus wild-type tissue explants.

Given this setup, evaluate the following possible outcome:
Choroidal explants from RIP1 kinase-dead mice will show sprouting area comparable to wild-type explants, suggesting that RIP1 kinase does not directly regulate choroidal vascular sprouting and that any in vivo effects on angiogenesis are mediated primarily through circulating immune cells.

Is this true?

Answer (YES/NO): YES